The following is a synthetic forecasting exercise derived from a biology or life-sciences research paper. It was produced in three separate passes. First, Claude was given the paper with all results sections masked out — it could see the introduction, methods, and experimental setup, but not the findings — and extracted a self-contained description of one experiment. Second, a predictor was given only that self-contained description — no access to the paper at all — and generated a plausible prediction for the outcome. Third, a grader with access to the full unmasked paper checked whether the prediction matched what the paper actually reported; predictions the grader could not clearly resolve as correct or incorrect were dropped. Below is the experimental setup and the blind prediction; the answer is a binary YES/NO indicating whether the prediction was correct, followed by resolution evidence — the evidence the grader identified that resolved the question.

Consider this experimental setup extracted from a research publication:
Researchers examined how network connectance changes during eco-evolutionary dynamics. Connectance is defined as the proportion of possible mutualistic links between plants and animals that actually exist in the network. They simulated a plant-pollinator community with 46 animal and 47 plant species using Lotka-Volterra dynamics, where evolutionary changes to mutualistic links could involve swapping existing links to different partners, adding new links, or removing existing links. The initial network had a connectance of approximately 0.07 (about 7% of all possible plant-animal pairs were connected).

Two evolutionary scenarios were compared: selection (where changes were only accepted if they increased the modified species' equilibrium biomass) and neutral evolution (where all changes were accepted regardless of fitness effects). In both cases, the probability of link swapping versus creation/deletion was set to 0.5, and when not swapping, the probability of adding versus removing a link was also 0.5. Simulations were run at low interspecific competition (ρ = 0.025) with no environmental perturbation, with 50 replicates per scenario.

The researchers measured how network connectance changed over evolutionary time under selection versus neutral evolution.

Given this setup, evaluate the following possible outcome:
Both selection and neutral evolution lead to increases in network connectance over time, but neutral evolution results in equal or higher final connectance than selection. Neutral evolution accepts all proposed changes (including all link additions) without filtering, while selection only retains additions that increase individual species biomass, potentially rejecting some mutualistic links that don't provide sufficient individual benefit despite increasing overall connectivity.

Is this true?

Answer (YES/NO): NO